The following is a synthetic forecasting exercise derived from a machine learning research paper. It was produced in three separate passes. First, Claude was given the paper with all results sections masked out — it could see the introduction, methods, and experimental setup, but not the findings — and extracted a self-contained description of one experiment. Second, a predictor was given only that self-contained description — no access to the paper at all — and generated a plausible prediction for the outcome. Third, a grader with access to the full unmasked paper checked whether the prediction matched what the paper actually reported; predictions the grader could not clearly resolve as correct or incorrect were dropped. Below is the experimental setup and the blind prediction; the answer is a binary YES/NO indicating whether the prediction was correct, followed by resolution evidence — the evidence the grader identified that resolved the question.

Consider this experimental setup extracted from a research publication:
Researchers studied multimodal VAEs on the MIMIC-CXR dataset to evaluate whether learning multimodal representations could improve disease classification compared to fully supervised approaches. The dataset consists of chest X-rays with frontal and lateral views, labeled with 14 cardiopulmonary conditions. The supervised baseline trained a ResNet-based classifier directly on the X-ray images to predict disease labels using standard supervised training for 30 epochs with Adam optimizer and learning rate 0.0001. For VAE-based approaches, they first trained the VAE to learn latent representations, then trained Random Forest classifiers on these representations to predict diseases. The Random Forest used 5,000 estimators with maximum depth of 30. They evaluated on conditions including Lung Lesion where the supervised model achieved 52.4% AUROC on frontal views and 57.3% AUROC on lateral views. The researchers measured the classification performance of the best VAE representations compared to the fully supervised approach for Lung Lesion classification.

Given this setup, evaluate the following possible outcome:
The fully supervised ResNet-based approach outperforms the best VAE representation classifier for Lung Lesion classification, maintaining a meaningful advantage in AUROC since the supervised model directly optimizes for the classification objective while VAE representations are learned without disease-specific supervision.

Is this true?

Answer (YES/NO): NO